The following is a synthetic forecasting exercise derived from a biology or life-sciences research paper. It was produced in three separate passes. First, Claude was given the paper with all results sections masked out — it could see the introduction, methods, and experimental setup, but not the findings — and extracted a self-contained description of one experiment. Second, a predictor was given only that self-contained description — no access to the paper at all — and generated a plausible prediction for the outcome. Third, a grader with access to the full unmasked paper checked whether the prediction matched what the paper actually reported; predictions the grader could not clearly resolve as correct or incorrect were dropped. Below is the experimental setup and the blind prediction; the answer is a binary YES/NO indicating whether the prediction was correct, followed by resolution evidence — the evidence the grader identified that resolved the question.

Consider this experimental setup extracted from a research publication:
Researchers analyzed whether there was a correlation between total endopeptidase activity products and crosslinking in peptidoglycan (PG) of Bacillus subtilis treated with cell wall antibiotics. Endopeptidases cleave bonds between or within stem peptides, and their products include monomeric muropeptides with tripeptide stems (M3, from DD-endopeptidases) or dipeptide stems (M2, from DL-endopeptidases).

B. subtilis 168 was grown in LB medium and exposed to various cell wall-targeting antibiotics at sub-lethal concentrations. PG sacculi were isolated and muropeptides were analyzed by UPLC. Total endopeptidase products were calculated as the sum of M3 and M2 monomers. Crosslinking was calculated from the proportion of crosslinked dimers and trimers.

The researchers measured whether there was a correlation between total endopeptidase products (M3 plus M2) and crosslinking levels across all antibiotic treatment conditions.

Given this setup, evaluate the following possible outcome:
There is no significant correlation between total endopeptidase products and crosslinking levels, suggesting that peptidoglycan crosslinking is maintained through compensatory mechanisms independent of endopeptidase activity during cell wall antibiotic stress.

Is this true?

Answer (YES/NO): NO